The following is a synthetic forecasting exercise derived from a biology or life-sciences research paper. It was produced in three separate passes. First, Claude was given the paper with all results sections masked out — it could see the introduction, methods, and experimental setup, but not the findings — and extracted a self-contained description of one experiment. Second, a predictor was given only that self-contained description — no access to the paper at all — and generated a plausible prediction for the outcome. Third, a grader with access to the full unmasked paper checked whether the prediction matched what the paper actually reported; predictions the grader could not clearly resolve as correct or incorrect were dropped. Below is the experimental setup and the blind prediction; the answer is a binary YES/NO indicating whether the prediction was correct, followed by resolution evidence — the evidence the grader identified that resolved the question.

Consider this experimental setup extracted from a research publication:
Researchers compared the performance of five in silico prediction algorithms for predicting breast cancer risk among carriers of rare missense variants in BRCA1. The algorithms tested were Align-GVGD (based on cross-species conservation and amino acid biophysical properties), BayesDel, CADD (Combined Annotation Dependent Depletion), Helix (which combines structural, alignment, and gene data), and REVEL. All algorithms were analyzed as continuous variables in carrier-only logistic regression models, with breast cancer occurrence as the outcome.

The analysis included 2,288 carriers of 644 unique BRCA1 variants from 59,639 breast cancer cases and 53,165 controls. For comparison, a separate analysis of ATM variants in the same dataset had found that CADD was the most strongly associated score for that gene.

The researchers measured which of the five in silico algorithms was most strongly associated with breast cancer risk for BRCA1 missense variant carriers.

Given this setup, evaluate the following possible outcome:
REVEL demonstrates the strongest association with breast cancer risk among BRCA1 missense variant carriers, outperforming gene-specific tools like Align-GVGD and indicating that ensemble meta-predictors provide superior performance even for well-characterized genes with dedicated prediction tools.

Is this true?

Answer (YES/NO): NO